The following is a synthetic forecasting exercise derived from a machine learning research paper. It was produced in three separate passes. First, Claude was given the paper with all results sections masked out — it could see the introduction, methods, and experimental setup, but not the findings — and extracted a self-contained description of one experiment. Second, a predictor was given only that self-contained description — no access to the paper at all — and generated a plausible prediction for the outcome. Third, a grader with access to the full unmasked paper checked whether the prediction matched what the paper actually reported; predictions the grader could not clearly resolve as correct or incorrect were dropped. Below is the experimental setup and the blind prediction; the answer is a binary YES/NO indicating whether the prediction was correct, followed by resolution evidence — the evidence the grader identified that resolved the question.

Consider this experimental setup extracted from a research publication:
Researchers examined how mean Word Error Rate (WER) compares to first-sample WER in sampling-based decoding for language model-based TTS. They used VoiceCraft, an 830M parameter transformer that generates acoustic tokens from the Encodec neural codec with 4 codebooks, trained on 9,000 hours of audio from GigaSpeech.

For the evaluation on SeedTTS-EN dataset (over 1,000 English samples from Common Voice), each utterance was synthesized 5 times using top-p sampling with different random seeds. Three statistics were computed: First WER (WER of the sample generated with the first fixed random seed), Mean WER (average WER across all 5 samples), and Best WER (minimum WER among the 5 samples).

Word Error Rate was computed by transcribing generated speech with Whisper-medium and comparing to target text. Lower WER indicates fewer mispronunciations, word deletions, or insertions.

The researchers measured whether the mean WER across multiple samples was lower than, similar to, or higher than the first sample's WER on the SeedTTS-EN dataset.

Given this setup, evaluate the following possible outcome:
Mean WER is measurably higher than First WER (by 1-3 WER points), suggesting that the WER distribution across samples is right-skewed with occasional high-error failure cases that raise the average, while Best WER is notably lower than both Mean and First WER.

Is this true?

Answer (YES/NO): YES